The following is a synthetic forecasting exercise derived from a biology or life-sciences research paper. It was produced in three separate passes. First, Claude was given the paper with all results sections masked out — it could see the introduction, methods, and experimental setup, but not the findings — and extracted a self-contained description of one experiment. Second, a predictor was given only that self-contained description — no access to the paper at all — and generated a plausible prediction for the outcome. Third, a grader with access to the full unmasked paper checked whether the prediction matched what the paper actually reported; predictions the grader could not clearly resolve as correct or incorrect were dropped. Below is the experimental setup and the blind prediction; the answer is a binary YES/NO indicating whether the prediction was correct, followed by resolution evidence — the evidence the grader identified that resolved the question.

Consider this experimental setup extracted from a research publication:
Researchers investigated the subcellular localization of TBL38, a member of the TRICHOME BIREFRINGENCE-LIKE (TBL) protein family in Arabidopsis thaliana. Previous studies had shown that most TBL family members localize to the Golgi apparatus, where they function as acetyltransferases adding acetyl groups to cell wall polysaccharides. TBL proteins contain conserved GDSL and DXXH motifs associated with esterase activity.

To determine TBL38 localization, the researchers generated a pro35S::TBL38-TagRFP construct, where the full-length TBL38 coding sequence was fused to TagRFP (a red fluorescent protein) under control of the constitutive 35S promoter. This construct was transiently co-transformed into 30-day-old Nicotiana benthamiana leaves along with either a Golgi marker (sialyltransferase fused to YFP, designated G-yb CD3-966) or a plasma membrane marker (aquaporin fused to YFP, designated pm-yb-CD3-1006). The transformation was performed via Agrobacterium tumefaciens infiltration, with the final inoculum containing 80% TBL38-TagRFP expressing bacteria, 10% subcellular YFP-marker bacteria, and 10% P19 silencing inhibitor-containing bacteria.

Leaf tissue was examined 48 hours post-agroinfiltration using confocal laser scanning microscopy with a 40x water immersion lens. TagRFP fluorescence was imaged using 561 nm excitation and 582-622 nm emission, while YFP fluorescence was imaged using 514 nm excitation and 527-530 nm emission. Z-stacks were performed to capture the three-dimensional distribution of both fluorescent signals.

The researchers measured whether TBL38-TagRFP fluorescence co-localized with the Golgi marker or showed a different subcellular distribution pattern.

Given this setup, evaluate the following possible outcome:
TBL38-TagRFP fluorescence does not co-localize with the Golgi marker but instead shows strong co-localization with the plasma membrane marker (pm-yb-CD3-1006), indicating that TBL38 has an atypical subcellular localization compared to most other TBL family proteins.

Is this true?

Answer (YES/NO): NO